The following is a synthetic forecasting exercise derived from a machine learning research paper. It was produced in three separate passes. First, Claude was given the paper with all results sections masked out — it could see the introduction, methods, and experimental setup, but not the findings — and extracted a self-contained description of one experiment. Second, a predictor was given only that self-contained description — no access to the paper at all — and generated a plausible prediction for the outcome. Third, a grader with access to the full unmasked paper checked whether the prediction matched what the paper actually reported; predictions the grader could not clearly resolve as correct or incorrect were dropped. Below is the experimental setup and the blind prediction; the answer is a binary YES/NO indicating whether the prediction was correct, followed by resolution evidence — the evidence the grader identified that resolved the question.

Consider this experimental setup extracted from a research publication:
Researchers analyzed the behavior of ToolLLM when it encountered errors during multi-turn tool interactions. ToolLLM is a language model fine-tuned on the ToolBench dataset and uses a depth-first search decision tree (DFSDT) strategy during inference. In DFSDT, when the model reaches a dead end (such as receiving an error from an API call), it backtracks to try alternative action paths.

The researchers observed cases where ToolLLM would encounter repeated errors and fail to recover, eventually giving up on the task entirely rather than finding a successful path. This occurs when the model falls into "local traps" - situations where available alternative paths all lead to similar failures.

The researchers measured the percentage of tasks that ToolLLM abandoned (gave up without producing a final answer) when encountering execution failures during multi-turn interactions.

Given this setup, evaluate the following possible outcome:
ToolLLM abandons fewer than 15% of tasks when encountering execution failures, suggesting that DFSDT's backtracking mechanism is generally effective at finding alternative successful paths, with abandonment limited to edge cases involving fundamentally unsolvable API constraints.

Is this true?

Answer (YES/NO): NO